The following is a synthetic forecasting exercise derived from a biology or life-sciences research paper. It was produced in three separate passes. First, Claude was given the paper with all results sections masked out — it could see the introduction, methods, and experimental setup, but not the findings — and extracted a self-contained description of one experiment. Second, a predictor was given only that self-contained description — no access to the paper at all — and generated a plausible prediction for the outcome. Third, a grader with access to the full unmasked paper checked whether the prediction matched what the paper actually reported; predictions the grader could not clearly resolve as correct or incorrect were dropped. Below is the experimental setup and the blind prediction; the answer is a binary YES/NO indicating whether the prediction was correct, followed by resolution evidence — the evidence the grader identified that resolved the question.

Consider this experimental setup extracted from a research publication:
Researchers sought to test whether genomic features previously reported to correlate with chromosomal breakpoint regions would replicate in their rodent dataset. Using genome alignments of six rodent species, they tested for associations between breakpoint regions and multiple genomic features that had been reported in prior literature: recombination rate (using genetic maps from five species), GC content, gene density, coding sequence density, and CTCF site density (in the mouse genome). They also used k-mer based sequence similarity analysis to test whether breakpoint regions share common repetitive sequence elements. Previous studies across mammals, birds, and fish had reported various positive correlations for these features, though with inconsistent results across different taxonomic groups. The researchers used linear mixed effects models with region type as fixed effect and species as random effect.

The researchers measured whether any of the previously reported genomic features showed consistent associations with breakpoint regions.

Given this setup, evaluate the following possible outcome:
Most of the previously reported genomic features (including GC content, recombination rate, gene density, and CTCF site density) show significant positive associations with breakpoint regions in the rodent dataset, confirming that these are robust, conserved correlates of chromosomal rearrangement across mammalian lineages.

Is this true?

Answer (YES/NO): NO